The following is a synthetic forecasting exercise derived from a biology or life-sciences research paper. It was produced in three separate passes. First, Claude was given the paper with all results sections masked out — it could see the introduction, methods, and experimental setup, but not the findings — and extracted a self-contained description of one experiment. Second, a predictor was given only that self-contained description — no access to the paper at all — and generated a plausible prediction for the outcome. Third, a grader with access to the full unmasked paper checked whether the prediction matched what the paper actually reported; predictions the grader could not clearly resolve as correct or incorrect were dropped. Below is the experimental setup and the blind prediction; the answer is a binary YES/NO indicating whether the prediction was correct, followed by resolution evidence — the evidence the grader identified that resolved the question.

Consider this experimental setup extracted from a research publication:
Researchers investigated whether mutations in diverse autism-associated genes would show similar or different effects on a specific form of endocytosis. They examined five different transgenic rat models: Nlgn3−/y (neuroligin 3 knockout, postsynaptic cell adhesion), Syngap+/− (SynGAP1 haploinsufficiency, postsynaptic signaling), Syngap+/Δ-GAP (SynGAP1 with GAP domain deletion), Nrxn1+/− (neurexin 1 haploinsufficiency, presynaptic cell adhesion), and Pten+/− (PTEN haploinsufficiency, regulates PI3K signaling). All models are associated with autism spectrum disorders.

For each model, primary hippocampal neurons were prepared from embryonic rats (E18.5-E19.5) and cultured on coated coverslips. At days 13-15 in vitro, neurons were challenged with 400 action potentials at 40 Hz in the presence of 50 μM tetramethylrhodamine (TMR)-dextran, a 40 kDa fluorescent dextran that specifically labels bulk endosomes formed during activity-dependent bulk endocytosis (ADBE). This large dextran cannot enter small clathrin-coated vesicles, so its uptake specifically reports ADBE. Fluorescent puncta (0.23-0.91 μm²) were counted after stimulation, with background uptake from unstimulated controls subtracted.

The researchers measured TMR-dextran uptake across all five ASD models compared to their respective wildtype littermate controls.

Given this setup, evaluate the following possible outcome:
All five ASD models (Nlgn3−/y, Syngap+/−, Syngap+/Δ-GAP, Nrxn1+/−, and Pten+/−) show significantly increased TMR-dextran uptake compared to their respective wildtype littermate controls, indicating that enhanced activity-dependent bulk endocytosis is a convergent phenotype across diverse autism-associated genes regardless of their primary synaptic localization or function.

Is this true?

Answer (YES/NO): NO